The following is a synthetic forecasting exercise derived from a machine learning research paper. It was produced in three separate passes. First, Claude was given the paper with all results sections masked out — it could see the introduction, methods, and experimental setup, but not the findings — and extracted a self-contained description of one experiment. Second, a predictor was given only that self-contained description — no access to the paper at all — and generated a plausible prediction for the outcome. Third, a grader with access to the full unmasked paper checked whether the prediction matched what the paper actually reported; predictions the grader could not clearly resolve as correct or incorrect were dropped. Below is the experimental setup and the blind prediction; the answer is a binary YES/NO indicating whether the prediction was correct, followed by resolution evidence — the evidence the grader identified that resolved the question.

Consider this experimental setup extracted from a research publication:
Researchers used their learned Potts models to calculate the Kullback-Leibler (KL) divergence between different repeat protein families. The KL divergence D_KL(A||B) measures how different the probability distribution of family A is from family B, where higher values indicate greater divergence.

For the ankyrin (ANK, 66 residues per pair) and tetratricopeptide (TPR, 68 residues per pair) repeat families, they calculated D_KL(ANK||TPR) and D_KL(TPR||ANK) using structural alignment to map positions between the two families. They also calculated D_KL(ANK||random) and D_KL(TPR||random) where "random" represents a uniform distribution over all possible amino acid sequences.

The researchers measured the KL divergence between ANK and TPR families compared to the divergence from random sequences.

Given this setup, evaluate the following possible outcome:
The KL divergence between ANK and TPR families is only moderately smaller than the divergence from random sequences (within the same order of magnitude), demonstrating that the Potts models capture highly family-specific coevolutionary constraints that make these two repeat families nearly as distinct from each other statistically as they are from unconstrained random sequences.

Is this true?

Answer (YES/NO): NO